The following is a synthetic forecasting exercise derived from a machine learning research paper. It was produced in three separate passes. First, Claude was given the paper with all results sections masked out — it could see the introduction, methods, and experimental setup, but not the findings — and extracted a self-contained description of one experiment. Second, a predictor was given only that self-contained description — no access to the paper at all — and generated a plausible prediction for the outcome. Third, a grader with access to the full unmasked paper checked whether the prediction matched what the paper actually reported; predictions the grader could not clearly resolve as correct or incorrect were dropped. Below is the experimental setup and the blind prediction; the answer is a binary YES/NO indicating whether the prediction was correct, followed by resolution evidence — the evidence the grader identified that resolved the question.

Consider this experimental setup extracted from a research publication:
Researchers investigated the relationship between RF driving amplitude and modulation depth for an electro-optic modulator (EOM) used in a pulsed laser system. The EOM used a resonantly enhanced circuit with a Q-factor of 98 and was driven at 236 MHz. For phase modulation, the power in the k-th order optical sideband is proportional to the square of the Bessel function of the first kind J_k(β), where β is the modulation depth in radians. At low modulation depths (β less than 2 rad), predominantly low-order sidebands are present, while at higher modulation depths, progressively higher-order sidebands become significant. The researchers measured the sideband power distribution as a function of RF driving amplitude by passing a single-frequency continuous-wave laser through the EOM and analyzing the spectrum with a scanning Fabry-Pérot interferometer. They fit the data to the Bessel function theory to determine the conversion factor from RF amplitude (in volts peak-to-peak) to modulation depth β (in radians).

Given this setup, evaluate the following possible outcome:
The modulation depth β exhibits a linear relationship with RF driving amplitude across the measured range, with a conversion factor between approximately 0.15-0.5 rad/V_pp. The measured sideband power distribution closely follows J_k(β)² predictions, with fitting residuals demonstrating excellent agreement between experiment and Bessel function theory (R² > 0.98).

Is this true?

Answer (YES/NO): NO